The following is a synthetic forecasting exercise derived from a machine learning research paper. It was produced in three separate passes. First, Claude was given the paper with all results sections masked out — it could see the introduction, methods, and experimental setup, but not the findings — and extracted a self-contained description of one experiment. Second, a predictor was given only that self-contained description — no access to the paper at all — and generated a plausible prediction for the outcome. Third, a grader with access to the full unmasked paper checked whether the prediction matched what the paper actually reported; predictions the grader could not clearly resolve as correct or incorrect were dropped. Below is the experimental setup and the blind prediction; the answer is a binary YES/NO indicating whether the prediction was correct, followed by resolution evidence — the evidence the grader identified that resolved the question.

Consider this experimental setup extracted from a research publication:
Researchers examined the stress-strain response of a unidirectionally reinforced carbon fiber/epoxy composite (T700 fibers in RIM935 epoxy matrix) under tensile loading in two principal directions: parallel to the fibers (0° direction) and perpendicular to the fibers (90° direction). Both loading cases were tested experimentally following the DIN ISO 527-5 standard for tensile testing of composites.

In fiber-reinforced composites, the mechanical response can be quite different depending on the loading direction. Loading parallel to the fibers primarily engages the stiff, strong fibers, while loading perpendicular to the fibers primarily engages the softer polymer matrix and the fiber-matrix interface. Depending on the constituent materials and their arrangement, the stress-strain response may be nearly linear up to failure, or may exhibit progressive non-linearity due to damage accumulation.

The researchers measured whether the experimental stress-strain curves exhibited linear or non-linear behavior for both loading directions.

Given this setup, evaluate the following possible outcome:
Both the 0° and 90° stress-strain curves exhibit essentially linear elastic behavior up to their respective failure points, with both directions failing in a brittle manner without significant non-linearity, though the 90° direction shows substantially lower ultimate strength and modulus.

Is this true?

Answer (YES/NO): YES